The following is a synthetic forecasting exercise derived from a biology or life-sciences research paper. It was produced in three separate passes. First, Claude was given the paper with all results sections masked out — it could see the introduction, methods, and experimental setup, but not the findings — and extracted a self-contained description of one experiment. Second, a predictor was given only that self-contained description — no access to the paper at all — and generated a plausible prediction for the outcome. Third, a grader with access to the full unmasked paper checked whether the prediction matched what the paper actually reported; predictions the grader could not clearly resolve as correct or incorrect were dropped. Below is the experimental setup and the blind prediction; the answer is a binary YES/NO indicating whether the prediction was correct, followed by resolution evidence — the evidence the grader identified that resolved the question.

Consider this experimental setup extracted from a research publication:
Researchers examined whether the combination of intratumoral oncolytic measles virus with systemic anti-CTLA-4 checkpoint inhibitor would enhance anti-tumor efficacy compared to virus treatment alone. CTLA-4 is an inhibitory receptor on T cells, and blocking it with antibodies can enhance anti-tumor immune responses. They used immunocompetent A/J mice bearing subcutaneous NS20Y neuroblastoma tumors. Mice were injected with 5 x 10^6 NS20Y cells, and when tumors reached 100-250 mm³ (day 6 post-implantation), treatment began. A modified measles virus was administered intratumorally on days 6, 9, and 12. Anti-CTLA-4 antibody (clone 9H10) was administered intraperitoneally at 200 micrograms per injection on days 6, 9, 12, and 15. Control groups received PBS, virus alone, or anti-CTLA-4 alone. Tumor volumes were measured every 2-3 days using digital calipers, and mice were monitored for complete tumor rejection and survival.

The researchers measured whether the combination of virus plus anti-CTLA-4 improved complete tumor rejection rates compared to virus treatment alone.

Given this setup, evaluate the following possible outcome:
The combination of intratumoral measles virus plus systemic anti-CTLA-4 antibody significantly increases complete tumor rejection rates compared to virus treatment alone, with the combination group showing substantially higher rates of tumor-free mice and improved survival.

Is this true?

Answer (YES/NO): YES